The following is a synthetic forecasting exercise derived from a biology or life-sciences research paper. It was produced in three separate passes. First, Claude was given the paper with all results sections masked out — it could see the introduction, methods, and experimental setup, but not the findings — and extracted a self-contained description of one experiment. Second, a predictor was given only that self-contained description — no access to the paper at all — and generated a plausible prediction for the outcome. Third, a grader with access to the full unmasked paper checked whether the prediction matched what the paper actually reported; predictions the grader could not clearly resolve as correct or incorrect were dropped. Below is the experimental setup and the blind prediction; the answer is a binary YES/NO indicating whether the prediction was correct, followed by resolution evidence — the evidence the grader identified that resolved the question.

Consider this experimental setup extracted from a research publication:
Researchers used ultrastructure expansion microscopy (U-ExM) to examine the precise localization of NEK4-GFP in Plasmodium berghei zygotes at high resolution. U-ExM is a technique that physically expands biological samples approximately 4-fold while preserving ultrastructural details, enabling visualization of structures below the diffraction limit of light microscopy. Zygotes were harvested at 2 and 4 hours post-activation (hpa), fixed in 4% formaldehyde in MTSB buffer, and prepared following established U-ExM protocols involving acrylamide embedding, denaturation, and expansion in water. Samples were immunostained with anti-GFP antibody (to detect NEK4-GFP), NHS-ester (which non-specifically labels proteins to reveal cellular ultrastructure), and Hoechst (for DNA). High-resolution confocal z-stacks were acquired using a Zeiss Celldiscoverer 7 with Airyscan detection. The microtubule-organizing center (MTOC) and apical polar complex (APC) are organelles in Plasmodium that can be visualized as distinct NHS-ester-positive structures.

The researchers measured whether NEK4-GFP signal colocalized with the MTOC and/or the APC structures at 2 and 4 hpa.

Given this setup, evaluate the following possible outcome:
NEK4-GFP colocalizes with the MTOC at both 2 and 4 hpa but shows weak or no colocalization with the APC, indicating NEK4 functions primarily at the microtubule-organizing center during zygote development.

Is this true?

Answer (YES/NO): NO